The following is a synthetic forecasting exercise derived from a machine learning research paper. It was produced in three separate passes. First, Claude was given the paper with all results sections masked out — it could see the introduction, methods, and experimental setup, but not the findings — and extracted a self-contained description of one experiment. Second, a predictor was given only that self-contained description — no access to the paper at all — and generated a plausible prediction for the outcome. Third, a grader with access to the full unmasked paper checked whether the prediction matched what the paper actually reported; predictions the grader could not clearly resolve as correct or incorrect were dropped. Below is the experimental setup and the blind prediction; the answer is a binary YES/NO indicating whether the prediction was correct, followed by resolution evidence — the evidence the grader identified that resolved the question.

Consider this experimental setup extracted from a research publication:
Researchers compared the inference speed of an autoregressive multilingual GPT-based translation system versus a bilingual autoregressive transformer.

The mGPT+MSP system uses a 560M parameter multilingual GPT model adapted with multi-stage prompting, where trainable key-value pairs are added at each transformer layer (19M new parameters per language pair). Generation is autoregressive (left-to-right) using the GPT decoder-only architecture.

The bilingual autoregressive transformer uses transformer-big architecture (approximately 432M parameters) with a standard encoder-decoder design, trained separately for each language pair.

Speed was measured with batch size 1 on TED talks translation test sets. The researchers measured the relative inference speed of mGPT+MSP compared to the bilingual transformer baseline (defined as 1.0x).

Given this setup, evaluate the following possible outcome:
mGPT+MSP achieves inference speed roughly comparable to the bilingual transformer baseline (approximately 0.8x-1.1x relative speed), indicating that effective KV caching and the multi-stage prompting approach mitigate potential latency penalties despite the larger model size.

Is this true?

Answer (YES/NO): NO